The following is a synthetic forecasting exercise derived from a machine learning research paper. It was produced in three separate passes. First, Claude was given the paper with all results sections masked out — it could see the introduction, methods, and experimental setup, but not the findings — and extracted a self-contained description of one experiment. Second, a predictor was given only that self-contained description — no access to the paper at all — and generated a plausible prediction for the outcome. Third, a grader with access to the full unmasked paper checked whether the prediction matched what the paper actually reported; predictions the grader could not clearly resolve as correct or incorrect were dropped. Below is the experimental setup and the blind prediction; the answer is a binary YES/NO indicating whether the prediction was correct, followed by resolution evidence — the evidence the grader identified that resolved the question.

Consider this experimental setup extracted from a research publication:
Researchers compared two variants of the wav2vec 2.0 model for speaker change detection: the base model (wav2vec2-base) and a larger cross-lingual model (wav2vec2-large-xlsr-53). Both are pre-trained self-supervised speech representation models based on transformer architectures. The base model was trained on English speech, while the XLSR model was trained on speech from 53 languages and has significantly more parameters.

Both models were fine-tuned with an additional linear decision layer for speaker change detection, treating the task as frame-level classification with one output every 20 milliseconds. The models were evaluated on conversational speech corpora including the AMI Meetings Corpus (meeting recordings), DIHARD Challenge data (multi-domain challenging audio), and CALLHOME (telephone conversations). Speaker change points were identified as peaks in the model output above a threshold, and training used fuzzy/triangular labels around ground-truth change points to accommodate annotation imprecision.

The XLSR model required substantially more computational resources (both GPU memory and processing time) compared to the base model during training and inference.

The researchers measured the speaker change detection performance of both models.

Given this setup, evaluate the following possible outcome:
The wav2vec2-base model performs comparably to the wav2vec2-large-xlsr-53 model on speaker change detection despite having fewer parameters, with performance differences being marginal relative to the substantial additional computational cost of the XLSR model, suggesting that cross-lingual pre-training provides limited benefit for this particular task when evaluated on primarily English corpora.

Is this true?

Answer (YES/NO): YES